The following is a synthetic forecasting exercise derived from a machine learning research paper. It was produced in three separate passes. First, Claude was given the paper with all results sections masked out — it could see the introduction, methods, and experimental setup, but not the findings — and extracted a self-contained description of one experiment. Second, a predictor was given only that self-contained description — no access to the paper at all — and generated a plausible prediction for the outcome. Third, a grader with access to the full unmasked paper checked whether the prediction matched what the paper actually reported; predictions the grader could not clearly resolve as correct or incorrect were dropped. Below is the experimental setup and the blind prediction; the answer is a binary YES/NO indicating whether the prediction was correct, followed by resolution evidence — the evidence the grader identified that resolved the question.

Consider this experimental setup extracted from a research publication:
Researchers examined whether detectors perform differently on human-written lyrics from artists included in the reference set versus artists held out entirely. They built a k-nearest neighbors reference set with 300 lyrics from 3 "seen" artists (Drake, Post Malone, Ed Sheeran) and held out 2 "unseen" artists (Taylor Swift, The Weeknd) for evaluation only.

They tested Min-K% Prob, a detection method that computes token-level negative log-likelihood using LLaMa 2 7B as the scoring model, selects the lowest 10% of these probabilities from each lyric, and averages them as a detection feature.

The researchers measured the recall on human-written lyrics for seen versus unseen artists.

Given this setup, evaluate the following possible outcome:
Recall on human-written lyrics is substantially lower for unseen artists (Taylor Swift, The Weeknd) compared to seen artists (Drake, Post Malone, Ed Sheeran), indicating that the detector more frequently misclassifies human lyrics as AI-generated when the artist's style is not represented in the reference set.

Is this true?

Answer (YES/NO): NO